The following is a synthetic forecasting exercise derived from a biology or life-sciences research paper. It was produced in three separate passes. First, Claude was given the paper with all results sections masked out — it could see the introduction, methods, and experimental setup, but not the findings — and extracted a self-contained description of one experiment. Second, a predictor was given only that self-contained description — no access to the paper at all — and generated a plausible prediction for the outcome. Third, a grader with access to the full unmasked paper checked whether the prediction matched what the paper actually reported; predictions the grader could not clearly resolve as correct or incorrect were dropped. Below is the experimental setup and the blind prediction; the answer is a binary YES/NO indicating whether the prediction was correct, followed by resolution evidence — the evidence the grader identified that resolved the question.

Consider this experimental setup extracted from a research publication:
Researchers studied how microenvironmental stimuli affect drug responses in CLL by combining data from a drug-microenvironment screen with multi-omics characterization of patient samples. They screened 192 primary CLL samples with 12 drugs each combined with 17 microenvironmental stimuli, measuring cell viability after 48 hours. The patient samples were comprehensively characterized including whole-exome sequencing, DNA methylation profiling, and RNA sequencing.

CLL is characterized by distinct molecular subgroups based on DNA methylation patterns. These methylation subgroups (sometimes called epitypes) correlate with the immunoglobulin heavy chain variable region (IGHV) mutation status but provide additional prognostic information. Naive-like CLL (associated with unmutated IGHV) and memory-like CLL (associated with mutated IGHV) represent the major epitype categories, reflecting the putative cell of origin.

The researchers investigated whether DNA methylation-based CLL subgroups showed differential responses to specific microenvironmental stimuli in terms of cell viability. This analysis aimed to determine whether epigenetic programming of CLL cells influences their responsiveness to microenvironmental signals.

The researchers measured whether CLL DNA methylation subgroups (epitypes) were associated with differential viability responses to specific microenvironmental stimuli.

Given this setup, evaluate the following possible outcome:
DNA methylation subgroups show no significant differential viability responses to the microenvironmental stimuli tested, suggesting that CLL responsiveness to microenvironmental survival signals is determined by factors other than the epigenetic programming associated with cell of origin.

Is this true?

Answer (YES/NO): YES